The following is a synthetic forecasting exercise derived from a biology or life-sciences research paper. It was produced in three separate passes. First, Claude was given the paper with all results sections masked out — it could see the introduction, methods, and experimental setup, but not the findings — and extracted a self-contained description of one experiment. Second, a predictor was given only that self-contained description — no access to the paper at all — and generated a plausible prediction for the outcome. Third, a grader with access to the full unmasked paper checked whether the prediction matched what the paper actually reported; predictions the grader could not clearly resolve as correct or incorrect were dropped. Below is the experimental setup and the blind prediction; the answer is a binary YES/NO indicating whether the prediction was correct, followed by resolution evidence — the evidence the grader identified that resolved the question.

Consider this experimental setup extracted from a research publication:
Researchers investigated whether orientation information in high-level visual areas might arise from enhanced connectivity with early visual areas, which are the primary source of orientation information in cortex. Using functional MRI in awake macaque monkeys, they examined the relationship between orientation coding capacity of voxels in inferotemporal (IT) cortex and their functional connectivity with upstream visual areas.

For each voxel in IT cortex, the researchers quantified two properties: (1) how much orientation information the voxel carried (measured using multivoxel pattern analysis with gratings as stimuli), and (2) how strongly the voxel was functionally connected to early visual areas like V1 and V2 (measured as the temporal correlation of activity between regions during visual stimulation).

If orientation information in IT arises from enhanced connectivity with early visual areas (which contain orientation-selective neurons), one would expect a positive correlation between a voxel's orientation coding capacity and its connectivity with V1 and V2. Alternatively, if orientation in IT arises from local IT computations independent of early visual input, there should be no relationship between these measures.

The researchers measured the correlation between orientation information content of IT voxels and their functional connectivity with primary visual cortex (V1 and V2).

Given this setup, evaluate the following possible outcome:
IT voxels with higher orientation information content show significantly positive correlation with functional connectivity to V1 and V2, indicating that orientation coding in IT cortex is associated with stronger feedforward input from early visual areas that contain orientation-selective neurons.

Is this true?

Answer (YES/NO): YES